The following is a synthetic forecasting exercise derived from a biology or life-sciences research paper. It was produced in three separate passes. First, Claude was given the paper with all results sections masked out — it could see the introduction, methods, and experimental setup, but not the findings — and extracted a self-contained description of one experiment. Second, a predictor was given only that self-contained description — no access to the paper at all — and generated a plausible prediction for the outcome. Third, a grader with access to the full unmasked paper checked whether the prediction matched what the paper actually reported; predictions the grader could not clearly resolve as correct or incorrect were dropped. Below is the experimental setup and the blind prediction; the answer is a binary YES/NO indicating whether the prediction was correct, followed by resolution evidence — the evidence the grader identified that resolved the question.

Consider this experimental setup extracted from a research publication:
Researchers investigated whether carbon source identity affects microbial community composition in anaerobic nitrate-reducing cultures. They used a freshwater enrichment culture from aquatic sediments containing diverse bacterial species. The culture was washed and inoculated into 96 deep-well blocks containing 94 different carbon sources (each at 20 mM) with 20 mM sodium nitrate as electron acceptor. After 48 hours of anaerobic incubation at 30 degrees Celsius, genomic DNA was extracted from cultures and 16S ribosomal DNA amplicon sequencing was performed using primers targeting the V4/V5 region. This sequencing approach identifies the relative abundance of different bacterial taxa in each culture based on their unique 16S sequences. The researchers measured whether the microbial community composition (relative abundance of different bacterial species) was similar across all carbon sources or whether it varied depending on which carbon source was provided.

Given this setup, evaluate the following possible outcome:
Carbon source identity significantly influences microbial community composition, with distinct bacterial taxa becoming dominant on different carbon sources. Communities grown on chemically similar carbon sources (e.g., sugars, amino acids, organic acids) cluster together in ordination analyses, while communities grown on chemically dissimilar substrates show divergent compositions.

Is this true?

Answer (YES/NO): NO